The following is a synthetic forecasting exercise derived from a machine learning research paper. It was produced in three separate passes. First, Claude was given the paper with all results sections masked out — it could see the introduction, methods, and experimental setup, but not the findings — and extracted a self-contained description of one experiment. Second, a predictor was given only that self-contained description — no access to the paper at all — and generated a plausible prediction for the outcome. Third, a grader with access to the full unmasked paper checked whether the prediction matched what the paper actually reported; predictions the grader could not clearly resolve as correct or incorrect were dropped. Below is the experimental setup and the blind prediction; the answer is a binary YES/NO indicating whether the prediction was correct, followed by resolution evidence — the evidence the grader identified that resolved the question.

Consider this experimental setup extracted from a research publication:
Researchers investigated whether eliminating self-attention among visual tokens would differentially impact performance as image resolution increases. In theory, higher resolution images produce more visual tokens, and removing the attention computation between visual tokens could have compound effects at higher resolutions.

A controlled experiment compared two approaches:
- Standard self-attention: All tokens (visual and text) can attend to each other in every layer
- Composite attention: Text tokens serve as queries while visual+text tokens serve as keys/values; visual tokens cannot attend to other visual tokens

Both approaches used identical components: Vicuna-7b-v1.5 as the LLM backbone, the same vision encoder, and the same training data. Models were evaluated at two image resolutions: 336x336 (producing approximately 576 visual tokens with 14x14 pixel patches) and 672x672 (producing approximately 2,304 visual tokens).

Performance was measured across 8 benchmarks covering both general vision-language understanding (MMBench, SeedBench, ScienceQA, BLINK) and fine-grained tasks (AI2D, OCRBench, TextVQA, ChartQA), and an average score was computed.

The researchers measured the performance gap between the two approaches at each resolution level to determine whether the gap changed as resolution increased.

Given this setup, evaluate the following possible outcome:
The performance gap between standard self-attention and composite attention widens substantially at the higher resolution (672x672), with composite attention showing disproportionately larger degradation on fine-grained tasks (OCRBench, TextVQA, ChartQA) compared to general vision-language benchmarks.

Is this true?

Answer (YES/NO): NO